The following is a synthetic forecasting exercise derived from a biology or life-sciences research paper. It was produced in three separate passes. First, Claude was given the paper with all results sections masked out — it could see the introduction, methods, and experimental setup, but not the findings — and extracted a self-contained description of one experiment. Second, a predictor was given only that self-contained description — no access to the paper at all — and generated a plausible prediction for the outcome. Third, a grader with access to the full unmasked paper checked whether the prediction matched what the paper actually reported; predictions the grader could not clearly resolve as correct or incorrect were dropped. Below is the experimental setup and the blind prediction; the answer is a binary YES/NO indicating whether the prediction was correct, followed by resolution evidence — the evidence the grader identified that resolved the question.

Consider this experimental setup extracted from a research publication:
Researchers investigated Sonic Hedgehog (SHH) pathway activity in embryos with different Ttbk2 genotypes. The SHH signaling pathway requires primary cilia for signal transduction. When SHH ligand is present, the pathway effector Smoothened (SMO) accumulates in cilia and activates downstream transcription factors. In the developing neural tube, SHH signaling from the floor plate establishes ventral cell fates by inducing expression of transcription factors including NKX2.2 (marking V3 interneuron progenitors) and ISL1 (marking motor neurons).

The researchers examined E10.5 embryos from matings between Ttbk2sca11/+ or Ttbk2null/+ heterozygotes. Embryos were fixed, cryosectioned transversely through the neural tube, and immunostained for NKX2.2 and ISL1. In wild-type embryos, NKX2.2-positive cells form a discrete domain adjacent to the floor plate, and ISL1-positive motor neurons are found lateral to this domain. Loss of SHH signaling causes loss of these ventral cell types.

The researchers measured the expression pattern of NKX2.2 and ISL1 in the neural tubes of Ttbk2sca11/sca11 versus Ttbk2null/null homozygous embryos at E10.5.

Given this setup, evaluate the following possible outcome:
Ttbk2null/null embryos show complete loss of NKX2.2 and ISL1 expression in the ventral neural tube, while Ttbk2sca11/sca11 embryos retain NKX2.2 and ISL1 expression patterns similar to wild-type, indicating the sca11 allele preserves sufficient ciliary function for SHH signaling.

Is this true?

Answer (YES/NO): NO